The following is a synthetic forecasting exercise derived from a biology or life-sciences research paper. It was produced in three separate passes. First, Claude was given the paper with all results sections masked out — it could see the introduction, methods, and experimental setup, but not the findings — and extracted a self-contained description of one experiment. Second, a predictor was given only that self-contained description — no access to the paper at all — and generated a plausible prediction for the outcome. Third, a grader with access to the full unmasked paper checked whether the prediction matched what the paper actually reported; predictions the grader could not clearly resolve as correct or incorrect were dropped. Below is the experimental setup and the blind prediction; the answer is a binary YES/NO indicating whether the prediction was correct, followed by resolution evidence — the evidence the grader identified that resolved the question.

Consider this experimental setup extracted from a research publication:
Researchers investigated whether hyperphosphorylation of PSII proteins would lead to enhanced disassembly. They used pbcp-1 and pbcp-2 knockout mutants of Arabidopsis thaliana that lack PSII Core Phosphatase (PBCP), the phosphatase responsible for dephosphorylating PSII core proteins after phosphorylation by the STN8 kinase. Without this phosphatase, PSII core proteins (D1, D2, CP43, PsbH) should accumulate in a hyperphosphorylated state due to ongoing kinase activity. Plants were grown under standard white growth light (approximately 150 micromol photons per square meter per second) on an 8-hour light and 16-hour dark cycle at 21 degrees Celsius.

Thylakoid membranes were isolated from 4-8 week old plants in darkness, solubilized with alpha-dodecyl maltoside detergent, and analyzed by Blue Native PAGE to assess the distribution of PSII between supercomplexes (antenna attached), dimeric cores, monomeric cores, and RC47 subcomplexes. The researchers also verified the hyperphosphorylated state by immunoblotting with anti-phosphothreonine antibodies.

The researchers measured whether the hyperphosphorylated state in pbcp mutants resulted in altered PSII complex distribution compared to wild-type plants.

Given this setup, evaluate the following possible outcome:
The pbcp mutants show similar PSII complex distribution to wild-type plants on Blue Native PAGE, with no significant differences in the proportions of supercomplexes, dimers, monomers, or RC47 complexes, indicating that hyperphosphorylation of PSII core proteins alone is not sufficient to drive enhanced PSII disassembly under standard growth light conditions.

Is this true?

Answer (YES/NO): NO